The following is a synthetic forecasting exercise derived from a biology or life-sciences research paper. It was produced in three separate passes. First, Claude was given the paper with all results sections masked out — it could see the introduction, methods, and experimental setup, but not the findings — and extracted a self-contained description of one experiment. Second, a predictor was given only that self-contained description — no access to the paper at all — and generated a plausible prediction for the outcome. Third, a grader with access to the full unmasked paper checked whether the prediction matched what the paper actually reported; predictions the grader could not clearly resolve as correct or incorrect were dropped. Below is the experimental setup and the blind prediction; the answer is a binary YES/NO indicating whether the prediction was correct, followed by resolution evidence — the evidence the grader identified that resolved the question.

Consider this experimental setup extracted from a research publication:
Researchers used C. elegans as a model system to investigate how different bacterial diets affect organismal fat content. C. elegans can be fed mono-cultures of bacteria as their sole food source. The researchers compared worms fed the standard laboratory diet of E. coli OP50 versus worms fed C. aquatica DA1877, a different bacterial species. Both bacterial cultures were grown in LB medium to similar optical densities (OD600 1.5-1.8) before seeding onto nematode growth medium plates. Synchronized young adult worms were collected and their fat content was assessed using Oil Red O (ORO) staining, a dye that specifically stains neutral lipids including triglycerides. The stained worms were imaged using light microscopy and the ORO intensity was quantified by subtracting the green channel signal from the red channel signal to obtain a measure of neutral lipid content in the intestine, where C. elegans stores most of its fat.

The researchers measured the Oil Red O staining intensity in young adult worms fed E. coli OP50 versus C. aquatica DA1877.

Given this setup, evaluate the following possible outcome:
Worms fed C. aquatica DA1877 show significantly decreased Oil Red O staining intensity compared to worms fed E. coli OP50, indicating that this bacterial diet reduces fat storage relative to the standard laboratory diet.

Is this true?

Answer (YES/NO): YES